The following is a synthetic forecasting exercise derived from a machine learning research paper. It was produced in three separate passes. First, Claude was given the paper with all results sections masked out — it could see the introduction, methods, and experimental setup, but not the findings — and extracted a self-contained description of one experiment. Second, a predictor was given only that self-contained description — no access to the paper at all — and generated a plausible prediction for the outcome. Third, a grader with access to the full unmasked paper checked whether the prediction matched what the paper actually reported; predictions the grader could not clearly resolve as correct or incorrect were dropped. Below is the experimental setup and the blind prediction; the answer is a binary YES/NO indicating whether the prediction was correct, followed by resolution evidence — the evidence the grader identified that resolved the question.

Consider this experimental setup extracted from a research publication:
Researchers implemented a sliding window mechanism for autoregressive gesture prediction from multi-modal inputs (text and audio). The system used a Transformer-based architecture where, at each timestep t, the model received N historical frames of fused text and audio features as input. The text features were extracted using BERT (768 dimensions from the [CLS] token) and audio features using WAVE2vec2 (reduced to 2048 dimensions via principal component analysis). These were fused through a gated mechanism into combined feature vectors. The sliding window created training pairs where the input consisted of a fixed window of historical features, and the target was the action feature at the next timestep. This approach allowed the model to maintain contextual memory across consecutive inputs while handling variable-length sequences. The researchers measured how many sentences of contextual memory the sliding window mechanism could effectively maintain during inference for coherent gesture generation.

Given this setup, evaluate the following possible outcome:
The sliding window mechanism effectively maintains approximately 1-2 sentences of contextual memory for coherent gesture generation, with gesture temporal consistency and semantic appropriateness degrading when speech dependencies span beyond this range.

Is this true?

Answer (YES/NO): NO